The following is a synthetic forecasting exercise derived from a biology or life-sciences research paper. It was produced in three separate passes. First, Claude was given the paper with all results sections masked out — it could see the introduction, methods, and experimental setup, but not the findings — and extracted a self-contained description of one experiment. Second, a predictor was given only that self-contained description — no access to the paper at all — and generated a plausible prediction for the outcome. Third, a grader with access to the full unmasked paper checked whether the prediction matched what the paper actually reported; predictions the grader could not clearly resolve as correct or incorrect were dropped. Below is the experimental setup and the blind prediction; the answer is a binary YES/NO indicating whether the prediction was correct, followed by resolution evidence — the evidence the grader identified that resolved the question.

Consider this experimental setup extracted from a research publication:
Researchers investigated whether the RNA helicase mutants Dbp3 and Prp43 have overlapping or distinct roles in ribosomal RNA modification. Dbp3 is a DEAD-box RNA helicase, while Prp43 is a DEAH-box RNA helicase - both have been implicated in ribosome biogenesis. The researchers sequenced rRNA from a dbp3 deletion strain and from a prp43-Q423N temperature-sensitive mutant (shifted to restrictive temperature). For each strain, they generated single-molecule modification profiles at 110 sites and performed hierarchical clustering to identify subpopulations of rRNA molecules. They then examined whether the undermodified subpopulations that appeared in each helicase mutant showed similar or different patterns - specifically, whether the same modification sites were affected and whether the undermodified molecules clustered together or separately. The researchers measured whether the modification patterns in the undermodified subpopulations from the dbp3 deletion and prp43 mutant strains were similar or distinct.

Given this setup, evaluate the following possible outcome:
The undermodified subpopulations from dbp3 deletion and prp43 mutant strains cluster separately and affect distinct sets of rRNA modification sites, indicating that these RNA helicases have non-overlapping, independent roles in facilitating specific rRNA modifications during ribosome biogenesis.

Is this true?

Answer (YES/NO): NO